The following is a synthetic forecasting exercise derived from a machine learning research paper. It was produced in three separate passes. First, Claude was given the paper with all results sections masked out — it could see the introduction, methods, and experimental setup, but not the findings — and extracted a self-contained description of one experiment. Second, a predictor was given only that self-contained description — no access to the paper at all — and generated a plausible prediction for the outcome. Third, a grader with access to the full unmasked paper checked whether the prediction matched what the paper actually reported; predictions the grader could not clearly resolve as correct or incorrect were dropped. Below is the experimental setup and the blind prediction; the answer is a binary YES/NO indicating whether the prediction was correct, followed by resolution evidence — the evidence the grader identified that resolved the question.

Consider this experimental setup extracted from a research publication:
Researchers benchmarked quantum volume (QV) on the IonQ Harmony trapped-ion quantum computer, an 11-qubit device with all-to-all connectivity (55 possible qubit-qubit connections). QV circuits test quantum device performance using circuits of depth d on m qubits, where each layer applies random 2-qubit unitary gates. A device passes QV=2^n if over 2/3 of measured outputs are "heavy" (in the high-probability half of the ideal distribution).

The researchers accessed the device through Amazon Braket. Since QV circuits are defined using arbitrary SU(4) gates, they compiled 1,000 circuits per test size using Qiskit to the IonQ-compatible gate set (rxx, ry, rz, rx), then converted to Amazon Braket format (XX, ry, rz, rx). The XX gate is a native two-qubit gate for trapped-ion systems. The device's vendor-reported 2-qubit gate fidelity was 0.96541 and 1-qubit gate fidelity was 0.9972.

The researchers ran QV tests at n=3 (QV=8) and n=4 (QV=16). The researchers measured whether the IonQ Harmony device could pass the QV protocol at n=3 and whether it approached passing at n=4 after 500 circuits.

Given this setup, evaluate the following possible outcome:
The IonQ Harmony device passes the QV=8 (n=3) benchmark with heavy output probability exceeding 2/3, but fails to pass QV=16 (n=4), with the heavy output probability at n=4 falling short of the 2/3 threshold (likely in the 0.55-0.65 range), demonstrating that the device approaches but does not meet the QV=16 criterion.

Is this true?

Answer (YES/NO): NO